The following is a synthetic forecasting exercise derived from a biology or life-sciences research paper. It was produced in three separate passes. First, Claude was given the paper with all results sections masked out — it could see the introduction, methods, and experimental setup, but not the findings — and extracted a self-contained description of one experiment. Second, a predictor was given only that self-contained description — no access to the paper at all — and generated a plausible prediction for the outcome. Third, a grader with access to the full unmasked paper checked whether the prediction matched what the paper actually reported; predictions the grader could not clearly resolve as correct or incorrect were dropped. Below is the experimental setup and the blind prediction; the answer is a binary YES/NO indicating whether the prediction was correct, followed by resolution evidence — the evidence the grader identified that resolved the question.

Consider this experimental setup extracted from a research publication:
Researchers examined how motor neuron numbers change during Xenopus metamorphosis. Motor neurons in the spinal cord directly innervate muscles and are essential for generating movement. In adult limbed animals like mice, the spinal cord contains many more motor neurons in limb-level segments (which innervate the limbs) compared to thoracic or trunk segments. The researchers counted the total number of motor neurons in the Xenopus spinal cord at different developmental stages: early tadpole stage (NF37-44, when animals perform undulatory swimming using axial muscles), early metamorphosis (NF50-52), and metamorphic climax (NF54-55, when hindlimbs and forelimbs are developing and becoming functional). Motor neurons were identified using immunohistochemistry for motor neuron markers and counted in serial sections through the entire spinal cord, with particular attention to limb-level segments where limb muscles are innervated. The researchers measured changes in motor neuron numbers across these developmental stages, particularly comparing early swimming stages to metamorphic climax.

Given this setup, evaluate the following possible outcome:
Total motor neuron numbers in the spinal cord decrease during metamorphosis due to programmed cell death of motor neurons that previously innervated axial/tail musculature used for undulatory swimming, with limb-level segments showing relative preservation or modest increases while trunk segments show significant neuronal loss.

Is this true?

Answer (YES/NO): NO